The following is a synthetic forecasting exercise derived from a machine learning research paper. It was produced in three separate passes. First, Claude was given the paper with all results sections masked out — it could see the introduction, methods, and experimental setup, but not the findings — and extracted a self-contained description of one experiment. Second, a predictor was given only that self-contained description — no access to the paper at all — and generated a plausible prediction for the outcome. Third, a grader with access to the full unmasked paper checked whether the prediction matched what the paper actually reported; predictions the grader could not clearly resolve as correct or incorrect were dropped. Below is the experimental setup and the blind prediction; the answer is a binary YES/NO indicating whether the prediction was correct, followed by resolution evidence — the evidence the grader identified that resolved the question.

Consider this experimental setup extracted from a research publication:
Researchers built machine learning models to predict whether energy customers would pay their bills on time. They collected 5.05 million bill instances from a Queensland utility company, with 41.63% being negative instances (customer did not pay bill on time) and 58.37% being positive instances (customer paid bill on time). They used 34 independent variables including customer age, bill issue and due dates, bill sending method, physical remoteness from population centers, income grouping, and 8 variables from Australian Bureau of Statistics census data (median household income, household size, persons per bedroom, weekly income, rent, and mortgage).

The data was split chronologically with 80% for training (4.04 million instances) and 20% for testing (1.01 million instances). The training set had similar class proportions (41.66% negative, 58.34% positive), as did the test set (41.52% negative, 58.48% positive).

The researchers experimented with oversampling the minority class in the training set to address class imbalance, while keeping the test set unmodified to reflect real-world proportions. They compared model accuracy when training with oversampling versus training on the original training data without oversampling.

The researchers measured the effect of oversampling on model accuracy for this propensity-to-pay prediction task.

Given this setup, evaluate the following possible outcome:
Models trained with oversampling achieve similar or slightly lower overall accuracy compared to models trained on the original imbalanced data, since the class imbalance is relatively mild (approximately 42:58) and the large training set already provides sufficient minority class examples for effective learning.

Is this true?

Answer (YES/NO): NO